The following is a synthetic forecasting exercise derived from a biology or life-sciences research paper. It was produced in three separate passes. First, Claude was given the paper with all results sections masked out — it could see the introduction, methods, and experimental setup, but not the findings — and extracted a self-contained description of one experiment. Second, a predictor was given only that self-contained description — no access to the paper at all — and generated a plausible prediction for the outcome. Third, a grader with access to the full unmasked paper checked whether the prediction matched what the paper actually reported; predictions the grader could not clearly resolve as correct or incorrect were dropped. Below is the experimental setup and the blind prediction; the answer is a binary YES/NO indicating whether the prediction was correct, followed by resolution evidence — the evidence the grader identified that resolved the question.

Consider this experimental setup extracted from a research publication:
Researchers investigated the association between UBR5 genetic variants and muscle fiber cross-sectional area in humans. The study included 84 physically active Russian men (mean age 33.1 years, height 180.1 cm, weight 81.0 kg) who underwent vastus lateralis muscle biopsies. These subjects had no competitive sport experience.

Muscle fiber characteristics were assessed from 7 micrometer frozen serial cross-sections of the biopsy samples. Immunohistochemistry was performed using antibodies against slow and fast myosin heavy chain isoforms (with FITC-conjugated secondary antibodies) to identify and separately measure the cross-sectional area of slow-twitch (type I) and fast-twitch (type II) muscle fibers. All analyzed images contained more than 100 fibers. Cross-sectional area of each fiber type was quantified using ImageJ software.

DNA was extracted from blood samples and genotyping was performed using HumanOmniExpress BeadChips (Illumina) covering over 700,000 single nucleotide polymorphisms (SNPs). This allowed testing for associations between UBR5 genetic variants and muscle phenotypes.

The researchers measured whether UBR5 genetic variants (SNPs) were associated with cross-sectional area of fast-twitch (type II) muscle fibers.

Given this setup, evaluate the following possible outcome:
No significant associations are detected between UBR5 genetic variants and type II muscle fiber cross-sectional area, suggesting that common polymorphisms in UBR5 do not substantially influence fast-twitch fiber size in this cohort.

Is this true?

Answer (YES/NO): NO